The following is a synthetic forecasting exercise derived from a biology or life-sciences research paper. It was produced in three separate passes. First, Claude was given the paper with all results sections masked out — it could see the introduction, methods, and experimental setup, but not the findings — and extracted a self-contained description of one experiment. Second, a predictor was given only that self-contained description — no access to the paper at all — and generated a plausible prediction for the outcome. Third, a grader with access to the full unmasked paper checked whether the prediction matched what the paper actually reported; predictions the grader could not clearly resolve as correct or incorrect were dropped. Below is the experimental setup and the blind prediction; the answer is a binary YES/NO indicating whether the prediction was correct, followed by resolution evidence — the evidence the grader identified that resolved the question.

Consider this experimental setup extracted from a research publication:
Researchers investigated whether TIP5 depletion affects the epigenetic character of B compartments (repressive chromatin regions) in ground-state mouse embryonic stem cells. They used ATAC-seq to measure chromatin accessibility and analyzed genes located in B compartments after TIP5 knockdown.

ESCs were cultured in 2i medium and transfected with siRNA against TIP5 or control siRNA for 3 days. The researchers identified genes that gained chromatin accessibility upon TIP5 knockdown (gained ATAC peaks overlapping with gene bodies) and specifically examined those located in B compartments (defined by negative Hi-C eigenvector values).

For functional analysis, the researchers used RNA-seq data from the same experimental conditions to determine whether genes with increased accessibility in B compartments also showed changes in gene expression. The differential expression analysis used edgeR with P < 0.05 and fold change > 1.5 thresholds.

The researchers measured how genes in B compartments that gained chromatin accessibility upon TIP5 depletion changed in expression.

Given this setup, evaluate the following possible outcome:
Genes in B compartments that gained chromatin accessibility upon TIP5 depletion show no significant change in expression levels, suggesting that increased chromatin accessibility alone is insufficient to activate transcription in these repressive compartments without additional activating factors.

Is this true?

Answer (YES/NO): NO